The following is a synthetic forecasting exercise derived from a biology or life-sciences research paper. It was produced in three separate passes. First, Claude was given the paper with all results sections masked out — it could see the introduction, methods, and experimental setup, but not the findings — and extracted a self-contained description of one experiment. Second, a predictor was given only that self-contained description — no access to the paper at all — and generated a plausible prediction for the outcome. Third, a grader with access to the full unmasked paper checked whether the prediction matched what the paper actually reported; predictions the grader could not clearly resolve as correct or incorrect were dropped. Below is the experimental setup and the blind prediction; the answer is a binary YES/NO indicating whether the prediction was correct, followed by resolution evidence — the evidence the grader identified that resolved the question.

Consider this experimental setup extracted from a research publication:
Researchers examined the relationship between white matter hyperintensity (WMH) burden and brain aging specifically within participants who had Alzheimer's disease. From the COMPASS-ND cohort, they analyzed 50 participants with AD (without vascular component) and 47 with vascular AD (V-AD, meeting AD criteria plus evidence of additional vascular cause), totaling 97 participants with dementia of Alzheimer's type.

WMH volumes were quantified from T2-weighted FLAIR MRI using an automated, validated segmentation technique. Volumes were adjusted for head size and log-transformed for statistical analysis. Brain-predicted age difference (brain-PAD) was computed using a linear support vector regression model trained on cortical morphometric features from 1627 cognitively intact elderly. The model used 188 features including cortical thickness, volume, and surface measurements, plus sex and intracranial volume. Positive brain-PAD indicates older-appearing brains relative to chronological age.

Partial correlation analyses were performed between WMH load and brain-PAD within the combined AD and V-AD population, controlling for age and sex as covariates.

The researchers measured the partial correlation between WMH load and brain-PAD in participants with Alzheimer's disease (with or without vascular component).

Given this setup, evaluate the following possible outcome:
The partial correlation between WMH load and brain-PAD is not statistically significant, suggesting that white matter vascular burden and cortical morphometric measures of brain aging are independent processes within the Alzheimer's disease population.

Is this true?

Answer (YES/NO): YES